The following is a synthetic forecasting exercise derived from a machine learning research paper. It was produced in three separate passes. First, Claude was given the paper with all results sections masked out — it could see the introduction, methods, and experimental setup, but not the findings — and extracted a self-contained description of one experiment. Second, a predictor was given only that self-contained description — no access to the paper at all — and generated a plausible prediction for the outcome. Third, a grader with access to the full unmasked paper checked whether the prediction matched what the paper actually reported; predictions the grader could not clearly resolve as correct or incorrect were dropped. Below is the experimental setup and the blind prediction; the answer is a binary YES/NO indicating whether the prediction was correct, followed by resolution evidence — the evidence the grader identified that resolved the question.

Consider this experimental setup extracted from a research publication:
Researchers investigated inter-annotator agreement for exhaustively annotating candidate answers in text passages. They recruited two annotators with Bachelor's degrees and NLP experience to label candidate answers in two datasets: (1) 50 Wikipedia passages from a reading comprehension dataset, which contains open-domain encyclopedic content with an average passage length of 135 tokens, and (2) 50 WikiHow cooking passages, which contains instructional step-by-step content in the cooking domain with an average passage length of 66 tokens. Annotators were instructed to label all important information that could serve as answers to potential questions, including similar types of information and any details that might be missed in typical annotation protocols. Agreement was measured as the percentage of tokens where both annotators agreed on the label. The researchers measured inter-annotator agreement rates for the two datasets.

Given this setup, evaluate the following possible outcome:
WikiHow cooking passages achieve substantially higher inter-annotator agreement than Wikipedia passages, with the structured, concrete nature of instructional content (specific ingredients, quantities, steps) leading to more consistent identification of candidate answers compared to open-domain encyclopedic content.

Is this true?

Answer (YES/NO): NO